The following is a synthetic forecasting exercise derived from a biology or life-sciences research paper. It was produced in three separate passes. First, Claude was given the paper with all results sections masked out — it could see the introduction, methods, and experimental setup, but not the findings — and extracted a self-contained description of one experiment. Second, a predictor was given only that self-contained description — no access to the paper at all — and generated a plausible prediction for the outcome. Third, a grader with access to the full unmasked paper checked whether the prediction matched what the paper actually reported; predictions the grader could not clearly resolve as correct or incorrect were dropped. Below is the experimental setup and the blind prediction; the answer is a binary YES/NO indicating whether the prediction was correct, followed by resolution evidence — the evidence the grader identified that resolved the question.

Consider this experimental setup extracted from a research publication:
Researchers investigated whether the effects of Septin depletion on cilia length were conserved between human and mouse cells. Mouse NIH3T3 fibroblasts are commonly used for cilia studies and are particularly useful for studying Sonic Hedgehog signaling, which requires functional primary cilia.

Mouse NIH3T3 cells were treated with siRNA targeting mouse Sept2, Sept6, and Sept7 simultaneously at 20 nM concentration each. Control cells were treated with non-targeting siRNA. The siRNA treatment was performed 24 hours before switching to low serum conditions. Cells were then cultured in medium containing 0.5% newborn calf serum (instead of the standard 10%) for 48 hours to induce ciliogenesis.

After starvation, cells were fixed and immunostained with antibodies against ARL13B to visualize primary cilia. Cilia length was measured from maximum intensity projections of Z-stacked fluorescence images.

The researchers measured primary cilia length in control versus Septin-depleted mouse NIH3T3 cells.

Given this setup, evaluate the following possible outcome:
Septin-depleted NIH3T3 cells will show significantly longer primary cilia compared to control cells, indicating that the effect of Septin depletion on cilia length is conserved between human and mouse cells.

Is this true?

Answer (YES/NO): YES